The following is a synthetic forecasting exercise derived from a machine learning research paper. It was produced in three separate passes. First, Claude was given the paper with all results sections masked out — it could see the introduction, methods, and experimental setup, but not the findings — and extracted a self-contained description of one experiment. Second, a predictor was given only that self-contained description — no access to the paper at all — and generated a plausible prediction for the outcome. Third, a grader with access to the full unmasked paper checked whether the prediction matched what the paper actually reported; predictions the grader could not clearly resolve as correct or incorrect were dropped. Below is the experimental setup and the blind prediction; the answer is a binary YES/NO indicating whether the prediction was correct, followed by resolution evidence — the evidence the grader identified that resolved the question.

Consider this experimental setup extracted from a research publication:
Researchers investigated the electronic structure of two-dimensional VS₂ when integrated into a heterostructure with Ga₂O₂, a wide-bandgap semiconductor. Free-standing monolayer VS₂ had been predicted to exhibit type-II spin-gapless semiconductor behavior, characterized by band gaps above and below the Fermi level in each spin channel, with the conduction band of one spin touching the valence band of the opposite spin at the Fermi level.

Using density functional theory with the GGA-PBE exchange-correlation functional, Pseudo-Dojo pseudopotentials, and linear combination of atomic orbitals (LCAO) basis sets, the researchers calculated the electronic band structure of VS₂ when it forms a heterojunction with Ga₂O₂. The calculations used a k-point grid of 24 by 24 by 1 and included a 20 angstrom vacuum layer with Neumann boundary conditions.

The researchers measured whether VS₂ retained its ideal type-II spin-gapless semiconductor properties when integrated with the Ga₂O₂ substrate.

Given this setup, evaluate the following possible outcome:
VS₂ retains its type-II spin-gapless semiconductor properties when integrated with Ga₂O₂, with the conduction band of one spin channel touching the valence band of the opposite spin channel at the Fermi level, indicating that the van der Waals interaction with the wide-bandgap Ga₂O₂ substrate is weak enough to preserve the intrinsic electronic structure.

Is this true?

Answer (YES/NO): YES